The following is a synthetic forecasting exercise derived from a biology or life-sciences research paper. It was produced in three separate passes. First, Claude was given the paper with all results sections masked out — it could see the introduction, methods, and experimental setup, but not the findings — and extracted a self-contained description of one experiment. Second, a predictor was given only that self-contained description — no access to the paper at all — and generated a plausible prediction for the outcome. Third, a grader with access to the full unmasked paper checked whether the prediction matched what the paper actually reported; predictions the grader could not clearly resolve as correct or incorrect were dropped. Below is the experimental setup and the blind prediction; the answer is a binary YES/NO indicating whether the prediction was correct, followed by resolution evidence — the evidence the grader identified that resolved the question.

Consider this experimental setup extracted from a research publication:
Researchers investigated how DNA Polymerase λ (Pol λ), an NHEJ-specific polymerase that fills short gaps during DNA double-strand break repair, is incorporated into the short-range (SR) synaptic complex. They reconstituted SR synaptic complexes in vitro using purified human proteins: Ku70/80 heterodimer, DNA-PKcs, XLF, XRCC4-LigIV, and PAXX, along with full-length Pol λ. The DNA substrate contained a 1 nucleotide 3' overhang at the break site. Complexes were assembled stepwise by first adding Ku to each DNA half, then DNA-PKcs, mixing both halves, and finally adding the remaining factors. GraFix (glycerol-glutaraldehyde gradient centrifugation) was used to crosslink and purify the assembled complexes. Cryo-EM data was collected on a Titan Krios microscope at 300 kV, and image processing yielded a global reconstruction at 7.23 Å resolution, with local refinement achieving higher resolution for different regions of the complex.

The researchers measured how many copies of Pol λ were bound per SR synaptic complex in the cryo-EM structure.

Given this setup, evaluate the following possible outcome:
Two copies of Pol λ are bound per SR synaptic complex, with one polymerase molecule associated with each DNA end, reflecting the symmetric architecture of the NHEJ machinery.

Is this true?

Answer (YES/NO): YES